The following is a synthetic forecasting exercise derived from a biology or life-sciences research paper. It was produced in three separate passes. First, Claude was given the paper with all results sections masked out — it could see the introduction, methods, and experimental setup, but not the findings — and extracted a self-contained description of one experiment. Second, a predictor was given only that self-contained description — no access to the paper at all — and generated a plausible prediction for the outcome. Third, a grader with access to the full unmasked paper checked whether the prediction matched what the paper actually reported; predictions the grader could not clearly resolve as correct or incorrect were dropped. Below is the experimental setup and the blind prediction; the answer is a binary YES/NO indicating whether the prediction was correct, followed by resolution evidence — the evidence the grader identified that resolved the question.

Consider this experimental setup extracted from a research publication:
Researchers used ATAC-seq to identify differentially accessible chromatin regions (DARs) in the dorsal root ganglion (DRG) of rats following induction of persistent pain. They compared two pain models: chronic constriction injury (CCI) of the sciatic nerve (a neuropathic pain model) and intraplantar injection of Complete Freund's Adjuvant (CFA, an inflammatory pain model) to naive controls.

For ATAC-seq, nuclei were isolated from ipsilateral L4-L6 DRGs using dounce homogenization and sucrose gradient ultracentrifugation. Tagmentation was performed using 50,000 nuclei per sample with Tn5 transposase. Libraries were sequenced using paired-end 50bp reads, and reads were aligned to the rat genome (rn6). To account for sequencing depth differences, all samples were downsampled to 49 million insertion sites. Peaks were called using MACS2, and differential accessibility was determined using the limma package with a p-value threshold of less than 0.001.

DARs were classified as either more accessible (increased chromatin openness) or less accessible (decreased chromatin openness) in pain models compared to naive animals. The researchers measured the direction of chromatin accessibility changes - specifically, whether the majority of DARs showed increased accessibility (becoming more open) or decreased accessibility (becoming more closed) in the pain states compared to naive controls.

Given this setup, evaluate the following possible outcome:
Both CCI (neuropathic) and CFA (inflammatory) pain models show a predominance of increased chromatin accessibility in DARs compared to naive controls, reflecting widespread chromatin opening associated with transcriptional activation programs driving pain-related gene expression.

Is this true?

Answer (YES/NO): NO